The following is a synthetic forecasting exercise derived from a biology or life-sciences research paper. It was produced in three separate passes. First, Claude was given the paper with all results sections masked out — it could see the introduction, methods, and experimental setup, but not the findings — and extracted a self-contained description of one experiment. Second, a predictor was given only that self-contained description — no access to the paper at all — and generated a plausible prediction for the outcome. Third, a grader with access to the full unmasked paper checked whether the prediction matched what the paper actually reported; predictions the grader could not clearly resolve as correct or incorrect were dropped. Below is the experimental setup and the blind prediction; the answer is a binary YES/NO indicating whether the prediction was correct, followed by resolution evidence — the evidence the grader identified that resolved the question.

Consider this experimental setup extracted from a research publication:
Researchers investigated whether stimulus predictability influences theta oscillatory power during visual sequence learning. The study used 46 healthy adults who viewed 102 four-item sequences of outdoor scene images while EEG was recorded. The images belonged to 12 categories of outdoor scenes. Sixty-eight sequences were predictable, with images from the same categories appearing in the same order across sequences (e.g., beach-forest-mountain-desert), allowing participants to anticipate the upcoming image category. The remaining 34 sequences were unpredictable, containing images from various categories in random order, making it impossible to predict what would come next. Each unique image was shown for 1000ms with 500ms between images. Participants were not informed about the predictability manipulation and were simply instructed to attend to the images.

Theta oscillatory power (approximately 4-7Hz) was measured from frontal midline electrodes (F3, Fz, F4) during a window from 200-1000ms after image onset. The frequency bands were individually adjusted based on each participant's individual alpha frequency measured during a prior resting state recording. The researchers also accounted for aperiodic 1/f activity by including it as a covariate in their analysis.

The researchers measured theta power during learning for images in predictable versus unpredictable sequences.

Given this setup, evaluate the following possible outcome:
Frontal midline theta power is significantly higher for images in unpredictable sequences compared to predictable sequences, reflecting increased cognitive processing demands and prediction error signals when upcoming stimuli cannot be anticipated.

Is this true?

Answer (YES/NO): NO